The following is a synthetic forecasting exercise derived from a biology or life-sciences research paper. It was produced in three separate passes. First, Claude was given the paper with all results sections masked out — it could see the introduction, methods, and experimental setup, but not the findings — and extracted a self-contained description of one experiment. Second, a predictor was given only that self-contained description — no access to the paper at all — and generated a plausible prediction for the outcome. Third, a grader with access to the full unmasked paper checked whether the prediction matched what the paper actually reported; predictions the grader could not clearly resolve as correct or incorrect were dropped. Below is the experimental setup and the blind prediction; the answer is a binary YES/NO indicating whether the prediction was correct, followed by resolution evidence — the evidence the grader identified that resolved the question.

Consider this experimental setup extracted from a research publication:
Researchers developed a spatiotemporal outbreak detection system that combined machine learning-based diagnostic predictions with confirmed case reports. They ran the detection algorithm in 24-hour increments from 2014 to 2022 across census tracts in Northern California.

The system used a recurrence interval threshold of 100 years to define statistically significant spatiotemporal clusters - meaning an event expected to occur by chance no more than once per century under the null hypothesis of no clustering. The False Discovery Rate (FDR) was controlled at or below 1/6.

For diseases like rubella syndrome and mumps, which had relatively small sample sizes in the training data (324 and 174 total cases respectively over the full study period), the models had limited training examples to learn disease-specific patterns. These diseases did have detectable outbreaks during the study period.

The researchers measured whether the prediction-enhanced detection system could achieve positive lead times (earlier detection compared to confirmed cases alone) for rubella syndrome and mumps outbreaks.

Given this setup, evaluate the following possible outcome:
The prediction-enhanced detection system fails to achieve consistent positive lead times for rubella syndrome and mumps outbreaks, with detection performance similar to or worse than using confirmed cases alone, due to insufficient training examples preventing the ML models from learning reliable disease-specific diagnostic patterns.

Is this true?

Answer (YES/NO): YES